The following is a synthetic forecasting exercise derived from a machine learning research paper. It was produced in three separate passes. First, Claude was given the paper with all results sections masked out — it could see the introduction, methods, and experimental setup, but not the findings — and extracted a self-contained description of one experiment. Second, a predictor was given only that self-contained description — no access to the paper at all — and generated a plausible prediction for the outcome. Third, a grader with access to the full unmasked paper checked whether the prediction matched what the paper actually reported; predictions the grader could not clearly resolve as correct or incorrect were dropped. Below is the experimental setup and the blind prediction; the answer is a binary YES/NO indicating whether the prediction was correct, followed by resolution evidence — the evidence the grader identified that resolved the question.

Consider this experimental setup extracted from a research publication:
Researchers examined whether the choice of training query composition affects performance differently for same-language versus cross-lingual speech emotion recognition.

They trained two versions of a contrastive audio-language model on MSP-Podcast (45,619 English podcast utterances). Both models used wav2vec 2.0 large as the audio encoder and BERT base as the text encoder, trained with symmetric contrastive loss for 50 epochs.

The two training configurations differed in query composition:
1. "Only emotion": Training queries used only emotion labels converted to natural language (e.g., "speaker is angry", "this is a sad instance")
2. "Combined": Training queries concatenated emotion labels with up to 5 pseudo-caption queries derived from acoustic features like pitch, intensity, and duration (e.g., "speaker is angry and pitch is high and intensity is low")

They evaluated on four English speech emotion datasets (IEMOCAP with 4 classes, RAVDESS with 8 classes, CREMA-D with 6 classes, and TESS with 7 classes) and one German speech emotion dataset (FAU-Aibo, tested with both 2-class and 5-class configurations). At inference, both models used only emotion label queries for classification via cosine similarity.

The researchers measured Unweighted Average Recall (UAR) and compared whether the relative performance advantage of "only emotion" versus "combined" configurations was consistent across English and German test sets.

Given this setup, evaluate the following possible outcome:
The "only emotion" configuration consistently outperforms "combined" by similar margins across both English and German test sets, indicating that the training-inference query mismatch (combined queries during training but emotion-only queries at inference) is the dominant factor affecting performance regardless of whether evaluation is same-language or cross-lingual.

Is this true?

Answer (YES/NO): NO